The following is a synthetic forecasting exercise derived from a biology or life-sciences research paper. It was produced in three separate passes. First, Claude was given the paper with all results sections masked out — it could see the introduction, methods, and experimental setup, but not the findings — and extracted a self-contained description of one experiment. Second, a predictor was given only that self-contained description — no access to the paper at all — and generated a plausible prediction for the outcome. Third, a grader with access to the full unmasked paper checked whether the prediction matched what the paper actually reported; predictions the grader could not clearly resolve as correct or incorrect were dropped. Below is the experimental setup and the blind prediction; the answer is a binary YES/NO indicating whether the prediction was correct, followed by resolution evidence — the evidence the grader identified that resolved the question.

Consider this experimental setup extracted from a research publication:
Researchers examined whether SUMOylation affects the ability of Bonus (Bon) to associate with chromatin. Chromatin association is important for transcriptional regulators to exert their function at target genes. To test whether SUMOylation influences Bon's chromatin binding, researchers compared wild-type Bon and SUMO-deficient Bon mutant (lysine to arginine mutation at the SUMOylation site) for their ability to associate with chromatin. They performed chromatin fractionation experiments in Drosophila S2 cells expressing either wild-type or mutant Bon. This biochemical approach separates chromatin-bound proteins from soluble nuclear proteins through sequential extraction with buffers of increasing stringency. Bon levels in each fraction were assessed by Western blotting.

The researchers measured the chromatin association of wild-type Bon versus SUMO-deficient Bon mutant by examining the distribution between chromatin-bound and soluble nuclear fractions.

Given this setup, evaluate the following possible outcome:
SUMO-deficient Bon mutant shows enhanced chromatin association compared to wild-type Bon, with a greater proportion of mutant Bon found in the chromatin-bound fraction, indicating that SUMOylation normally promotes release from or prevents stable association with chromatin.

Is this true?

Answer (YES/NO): NO